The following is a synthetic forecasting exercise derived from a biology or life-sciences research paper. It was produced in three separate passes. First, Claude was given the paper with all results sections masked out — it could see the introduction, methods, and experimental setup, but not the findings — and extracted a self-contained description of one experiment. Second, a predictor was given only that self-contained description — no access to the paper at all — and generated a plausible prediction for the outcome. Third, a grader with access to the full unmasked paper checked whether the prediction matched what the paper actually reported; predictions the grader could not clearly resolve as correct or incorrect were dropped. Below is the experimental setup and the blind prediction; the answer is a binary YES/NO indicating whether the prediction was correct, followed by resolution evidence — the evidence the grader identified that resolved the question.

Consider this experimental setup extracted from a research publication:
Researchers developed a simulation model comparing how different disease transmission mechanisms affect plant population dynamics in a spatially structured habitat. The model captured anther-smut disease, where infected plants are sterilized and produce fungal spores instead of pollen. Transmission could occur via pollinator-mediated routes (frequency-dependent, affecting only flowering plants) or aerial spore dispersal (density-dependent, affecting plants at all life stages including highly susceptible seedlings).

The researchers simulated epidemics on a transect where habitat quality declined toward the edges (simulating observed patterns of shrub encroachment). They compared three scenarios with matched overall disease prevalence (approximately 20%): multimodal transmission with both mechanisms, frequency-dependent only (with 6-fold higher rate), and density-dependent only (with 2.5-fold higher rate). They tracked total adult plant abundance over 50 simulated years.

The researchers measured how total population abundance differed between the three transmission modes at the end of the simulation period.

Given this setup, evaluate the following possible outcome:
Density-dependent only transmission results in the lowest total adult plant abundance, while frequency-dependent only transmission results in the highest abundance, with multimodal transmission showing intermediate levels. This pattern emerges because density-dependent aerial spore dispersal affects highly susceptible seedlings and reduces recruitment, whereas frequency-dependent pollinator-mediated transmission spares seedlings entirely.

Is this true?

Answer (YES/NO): NO